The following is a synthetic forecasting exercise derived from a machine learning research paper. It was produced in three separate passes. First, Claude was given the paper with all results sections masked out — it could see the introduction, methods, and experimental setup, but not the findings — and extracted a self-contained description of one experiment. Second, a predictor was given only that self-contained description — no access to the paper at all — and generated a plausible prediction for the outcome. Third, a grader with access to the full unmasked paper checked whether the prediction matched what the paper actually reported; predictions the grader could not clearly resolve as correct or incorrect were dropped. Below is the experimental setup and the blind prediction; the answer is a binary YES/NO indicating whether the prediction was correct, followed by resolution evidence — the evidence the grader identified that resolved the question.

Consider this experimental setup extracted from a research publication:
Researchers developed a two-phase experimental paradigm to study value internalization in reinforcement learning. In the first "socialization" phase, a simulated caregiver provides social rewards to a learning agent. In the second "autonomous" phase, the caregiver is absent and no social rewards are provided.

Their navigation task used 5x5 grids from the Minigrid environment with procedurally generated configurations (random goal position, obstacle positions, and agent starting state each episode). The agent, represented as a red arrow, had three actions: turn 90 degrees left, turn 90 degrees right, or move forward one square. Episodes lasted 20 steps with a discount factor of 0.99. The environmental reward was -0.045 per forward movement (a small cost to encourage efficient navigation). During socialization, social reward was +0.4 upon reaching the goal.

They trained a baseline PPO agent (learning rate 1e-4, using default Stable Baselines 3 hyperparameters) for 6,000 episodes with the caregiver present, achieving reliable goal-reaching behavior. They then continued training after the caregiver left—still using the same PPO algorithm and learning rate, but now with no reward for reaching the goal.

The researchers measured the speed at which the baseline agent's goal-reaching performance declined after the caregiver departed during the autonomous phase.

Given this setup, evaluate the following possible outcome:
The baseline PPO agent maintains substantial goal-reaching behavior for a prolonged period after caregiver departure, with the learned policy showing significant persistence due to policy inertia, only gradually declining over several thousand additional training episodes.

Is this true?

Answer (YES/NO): NO